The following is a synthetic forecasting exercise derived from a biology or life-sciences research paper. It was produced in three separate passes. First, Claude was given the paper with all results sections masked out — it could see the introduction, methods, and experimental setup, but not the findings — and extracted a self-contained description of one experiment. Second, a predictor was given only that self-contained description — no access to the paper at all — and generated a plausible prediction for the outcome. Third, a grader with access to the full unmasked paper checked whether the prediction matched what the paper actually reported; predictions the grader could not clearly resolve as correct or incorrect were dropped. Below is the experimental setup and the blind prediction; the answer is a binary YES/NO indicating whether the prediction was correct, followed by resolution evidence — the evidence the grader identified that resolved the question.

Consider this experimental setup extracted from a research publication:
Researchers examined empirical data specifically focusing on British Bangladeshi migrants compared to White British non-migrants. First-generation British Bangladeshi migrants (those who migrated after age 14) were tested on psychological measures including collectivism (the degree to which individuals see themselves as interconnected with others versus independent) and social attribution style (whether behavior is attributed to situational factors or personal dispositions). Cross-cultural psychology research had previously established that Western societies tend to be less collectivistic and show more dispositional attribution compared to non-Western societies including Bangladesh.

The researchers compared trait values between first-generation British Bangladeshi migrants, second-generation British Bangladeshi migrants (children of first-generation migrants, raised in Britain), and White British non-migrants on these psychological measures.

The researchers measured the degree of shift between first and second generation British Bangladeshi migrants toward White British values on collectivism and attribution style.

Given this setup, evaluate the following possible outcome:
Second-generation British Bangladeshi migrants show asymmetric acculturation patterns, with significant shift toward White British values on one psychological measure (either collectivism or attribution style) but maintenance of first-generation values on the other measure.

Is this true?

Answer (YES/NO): NO